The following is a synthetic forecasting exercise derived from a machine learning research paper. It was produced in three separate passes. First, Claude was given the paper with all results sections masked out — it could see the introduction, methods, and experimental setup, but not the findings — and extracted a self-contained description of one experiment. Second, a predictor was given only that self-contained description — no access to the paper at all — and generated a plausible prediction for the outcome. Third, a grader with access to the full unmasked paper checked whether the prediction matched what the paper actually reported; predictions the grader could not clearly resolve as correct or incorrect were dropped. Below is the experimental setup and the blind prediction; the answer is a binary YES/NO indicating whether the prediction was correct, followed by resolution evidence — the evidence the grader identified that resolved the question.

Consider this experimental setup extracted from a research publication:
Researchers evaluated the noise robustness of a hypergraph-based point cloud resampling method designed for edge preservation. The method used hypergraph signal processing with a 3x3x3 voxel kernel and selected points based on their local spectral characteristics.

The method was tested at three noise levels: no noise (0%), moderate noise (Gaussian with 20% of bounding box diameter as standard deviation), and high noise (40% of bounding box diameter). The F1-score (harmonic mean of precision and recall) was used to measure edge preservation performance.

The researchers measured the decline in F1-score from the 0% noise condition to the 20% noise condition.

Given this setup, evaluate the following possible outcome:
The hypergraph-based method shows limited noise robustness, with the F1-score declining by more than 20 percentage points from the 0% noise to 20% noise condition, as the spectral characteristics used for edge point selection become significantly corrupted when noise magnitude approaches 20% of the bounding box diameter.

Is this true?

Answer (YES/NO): NO